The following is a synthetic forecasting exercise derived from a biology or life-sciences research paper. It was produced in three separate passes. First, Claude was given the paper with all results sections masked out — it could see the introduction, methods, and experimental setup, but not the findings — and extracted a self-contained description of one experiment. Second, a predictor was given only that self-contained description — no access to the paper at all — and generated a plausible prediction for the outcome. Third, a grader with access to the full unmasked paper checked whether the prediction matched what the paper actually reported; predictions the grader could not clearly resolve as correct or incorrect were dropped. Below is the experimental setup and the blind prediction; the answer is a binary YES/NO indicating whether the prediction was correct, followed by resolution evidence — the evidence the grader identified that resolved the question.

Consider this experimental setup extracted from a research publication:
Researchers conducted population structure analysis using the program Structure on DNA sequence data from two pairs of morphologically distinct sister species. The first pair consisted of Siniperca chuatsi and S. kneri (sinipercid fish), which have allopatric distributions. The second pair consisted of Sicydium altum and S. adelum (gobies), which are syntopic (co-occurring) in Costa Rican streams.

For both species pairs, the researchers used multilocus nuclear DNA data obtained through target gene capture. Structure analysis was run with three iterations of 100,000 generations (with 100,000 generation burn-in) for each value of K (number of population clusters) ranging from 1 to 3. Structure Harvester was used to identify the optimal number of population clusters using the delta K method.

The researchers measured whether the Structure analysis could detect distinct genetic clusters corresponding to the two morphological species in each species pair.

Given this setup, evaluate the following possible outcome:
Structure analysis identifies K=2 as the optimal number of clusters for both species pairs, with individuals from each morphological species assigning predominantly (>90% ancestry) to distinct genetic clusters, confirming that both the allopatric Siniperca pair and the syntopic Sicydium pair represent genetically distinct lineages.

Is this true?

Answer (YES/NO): NO